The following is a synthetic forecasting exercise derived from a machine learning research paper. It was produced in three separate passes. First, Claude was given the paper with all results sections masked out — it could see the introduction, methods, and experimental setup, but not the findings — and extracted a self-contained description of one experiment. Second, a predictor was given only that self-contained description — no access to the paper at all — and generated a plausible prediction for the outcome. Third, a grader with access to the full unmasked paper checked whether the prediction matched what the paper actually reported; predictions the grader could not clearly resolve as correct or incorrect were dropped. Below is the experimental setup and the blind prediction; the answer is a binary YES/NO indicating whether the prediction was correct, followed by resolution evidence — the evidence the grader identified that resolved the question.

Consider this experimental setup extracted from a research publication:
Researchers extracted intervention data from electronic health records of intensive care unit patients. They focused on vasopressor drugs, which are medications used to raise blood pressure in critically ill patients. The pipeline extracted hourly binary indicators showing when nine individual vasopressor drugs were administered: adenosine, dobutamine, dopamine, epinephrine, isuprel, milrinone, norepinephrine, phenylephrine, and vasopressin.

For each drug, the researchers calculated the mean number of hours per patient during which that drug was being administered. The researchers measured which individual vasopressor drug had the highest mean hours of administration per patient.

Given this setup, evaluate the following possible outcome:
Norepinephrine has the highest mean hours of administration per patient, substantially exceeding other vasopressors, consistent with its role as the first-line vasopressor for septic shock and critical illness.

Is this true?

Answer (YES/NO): NO